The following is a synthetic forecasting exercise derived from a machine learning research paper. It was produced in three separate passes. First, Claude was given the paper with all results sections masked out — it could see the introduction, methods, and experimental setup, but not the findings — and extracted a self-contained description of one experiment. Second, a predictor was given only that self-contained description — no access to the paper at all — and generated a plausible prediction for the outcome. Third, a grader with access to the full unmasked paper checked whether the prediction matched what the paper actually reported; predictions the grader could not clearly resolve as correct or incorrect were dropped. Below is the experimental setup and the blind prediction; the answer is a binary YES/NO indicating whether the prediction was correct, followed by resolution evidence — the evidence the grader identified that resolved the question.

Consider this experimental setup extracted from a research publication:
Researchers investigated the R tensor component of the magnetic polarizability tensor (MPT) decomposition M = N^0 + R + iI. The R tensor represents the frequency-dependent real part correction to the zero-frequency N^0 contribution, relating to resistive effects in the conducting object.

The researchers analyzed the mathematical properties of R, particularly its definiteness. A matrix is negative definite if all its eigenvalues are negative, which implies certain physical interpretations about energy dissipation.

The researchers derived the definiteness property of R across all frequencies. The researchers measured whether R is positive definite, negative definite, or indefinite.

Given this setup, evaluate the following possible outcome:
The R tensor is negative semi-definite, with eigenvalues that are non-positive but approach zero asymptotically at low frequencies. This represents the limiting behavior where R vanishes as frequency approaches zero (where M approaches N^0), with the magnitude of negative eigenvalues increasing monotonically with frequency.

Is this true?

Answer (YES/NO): NO